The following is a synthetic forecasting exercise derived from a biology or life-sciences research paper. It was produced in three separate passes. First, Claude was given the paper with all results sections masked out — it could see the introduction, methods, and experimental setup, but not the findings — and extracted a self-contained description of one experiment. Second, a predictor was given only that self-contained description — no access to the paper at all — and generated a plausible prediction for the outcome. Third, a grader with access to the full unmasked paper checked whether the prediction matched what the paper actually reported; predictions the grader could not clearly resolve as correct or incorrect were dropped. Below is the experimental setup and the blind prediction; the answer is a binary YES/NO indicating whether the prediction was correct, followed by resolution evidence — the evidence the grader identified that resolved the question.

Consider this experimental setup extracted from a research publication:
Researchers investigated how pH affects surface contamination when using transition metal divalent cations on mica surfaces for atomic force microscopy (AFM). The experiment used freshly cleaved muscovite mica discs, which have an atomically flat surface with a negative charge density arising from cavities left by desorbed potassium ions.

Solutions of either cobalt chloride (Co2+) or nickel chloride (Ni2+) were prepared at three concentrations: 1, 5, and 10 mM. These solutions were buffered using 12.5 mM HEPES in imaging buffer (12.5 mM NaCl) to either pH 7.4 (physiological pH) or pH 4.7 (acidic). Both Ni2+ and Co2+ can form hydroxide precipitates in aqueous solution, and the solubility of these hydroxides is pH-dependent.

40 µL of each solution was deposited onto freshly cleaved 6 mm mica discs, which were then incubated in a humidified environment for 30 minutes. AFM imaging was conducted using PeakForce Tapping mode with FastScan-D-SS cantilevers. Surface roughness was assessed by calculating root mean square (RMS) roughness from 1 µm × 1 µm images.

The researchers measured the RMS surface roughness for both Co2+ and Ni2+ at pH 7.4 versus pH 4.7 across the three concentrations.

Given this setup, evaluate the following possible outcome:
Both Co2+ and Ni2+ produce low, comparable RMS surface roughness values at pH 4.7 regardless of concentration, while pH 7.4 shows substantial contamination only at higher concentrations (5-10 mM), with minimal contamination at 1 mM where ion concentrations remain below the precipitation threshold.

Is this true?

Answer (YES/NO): NO